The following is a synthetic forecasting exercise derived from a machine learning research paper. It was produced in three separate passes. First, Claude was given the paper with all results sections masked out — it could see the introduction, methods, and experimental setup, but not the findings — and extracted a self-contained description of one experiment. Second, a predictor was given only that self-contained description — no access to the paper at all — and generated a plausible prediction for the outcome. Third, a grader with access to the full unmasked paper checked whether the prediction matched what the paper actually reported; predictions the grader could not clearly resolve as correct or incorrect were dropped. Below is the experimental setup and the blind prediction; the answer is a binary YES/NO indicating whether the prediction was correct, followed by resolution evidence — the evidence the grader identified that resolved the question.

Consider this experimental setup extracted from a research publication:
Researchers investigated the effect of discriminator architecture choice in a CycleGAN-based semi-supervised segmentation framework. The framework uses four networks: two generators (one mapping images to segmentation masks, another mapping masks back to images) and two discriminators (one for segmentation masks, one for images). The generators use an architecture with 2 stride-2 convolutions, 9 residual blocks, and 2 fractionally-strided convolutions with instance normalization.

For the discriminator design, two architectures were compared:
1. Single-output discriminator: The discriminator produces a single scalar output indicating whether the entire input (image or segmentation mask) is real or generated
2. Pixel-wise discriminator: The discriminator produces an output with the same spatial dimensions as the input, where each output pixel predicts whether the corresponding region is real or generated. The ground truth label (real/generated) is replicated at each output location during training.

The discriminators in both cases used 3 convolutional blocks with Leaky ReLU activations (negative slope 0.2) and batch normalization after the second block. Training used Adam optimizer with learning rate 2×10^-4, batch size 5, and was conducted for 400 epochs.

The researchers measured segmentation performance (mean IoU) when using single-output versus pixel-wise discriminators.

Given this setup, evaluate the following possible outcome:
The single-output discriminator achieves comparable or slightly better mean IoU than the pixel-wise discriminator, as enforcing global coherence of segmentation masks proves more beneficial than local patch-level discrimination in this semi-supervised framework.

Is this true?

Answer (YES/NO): NO